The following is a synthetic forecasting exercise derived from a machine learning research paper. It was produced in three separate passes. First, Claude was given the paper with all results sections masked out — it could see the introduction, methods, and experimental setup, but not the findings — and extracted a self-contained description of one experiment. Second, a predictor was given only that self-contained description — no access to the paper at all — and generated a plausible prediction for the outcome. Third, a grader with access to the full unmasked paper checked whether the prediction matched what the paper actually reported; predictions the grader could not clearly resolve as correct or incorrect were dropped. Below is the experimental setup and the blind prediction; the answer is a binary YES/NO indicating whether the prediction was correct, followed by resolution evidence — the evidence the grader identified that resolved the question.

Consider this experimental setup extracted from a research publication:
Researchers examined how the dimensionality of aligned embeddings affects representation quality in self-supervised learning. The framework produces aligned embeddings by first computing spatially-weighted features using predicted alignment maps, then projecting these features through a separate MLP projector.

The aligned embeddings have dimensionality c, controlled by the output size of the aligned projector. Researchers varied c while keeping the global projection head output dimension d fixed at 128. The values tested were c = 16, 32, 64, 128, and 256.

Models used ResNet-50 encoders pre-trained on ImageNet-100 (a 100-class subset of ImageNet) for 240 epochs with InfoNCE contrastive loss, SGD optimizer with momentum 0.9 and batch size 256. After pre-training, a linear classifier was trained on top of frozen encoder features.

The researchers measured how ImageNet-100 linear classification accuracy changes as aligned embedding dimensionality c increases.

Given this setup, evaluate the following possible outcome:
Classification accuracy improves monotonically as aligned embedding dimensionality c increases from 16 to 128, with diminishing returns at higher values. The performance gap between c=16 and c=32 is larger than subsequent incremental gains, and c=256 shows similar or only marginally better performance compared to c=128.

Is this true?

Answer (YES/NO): NO